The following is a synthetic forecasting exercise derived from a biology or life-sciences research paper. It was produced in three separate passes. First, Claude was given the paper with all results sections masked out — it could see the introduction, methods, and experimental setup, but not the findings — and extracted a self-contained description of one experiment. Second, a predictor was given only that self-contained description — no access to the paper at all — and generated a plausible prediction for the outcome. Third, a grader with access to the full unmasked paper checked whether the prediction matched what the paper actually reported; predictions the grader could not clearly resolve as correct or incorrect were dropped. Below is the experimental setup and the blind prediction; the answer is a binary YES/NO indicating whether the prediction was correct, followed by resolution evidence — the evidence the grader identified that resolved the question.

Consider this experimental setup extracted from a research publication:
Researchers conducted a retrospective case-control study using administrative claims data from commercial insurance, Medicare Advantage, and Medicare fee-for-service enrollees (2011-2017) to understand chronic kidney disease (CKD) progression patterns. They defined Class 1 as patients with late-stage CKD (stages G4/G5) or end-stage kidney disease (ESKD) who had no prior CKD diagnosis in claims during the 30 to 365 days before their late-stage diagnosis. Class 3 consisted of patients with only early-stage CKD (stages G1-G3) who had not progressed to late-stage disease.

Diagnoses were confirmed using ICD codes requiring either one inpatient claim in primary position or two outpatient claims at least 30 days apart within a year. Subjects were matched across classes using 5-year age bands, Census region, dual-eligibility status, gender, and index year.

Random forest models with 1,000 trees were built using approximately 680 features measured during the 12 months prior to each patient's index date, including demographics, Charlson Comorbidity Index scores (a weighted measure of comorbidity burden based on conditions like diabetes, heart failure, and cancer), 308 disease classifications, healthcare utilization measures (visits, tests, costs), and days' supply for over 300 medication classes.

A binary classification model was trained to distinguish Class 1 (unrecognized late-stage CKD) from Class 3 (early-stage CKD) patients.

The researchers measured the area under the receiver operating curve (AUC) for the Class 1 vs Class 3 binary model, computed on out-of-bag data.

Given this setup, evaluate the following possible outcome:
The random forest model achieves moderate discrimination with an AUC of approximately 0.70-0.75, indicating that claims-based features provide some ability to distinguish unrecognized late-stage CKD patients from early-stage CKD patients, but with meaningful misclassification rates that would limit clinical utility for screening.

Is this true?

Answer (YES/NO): NO